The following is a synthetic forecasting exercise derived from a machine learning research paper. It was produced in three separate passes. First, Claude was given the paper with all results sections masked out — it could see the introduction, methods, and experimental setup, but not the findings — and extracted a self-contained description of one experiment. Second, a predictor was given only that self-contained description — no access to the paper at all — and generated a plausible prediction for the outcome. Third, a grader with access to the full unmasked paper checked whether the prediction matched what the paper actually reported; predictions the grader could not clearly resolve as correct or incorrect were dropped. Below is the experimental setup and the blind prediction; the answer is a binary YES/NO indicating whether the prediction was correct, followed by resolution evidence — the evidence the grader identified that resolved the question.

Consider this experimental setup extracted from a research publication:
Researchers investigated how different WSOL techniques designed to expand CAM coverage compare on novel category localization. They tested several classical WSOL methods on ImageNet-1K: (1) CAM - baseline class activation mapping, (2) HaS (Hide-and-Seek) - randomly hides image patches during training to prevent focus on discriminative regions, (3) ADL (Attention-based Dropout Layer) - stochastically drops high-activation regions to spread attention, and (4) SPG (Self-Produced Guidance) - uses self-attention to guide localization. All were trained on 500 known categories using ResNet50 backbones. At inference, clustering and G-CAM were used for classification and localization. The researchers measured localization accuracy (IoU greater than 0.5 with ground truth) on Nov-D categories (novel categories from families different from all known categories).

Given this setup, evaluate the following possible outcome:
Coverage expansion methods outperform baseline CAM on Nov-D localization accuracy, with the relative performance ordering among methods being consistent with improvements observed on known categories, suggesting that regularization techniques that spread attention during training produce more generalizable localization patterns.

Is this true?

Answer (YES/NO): NO